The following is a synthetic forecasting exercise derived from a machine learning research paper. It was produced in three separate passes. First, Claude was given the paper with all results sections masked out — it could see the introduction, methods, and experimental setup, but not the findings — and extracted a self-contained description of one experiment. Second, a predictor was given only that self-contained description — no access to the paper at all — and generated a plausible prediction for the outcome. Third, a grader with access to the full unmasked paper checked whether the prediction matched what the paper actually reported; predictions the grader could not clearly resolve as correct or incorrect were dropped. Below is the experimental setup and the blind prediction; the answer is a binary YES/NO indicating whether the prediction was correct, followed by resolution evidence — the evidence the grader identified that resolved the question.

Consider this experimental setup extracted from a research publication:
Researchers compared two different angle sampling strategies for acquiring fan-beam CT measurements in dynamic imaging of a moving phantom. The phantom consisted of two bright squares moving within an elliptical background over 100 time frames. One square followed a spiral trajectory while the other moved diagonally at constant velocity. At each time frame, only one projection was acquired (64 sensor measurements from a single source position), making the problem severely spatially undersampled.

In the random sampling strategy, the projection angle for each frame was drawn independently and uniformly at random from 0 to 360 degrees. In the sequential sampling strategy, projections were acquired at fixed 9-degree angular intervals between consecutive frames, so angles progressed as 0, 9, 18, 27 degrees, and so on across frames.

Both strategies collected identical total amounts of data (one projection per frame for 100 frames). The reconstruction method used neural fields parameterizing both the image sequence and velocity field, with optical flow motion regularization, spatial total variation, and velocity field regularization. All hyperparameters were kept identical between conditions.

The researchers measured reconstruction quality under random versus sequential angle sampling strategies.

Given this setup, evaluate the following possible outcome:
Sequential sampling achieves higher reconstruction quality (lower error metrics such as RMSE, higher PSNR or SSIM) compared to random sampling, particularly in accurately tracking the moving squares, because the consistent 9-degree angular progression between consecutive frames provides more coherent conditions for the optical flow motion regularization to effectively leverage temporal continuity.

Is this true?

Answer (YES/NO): NO